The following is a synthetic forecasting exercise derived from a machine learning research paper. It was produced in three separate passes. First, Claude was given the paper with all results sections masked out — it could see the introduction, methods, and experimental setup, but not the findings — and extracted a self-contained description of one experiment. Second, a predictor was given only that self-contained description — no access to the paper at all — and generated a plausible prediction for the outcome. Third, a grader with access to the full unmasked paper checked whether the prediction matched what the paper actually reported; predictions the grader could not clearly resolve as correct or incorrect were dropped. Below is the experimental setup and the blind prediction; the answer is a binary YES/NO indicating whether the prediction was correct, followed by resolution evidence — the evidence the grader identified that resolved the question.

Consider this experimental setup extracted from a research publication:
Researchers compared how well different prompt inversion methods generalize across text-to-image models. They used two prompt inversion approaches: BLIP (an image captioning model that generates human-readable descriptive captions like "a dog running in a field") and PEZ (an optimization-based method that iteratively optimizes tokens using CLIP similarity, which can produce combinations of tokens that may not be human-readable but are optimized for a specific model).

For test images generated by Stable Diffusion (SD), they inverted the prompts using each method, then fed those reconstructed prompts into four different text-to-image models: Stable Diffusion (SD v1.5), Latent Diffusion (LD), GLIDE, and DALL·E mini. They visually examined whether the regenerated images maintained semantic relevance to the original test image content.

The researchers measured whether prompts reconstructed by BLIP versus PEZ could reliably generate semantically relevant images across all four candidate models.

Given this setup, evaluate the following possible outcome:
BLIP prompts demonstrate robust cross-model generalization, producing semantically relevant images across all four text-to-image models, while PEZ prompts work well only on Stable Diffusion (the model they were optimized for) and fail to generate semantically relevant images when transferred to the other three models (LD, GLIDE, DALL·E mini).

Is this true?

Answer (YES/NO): YES